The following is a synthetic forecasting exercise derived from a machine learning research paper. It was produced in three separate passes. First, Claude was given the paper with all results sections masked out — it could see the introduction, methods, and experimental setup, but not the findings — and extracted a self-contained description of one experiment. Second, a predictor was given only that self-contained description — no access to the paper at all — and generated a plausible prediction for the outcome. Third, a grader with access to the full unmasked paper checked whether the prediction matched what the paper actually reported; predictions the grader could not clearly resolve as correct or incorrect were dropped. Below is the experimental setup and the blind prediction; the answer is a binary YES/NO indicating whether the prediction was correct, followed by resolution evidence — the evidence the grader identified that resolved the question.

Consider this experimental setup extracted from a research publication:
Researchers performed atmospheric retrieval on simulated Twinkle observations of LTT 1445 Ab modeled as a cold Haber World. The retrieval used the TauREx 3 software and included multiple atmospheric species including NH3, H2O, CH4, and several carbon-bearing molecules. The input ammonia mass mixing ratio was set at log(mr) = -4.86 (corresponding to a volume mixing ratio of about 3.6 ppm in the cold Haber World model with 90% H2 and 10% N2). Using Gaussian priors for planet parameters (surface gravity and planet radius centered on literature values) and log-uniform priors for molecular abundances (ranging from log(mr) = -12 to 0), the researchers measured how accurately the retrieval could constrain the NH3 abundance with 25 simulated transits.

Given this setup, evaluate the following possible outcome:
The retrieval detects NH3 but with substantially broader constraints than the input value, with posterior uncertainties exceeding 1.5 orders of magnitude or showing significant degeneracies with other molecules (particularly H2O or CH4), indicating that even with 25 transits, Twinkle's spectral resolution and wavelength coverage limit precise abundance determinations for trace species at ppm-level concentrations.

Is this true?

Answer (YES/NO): NO